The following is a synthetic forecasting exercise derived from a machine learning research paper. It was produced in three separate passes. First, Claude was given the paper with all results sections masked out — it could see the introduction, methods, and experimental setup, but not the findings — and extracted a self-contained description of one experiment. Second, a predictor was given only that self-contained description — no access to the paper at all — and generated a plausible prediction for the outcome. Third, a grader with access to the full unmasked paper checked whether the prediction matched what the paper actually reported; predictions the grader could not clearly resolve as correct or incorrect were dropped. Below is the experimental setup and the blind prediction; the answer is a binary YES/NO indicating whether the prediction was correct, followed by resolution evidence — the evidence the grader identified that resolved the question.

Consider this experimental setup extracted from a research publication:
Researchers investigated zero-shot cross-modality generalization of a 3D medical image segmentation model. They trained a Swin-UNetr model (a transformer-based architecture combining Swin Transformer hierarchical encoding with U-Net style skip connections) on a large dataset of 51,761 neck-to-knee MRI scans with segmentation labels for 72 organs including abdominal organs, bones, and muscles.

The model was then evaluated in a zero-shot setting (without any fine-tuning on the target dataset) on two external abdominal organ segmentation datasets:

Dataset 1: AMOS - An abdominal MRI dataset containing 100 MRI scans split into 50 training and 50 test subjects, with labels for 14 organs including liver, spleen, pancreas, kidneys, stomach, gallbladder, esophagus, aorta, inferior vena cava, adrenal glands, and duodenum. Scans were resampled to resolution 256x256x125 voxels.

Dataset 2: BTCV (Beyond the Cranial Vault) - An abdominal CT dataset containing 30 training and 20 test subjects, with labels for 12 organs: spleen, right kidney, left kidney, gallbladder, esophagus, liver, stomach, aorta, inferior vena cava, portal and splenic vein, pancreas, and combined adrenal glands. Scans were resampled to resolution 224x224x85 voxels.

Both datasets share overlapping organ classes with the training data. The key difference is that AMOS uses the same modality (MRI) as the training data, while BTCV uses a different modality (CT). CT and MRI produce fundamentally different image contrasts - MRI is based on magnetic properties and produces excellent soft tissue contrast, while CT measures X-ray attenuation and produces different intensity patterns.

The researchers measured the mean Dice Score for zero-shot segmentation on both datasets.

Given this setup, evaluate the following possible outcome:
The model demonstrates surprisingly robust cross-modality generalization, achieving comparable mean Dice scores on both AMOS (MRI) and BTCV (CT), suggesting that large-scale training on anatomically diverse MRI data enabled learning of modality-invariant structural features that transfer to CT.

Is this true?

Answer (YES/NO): YES